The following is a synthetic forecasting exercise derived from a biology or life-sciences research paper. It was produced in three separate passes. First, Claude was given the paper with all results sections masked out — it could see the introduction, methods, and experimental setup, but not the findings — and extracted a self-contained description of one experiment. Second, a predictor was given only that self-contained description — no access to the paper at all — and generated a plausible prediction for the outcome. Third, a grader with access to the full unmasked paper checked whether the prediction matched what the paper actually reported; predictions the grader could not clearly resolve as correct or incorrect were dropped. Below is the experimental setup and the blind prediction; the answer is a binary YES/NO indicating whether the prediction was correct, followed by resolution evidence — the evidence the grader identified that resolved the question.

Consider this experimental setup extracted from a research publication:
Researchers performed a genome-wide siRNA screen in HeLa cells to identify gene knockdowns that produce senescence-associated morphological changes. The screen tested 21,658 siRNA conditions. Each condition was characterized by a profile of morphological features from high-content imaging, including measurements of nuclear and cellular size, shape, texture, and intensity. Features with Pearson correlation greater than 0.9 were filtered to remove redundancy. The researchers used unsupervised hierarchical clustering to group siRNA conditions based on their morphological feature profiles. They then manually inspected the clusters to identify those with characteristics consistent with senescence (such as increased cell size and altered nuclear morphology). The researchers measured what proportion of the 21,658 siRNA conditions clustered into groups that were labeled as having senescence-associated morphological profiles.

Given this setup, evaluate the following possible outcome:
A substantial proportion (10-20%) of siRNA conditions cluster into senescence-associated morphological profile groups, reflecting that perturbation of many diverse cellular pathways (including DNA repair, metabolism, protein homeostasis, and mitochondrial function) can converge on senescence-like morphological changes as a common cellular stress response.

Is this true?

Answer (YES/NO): NO